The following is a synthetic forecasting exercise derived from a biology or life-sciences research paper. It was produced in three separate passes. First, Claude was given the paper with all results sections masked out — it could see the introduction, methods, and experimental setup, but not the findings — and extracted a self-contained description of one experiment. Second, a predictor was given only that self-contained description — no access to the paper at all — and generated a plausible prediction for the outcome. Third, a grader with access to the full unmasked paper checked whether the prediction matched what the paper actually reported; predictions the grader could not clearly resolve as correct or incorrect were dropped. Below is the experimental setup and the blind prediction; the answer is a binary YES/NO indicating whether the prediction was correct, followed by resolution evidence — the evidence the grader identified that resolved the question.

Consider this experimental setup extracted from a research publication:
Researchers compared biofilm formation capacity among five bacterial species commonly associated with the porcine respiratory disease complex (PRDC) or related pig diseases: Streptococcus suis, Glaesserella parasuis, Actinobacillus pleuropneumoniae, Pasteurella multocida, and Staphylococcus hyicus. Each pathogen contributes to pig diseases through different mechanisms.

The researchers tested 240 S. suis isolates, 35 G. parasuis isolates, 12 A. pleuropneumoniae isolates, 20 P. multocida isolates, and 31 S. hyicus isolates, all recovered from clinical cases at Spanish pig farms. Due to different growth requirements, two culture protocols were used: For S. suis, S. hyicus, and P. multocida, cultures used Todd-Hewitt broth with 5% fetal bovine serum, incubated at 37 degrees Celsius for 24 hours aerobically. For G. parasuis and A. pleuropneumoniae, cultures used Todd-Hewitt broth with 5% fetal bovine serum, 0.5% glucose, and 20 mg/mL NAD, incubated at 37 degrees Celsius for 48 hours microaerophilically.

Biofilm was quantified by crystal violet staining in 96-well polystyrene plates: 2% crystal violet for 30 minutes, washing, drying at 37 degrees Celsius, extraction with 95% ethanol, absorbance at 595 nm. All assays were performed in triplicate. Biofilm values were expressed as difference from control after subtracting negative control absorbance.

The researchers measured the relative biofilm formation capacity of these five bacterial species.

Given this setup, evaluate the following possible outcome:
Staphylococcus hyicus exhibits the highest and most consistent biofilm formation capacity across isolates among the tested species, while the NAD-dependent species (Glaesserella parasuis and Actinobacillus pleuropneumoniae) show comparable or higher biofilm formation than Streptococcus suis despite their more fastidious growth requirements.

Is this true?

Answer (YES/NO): NO